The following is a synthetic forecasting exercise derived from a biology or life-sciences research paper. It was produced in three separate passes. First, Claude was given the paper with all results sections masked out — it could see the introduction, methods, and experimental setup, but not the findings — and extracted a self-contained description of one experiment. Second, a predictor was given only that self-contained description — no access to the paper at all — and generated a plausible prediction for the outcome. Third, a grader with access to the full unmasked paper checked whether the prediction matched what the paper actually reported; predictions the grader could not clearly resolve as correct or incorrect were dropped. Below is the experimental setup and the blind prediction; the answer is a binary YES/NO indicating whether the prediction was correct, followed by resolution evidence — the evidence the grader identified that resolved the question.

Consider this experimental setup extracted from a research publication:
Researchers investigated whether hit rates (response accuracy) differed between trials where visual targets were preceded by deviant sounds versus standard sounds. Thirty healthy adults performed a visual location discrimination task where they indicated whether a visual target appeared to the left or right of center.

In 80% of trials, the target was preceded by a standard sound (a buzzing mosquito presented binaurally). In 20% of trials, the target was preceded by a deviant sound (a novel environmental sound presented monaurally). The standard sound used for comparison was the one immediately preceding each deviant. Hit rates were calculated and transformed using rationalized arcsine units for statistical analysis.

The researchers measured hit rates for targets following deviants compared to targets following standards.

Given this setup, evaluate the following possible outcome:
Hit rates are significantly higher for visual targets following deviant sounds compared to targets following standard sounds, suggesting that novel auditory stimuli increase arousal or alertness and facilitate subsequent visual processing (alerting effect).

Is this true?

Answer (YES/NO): YES